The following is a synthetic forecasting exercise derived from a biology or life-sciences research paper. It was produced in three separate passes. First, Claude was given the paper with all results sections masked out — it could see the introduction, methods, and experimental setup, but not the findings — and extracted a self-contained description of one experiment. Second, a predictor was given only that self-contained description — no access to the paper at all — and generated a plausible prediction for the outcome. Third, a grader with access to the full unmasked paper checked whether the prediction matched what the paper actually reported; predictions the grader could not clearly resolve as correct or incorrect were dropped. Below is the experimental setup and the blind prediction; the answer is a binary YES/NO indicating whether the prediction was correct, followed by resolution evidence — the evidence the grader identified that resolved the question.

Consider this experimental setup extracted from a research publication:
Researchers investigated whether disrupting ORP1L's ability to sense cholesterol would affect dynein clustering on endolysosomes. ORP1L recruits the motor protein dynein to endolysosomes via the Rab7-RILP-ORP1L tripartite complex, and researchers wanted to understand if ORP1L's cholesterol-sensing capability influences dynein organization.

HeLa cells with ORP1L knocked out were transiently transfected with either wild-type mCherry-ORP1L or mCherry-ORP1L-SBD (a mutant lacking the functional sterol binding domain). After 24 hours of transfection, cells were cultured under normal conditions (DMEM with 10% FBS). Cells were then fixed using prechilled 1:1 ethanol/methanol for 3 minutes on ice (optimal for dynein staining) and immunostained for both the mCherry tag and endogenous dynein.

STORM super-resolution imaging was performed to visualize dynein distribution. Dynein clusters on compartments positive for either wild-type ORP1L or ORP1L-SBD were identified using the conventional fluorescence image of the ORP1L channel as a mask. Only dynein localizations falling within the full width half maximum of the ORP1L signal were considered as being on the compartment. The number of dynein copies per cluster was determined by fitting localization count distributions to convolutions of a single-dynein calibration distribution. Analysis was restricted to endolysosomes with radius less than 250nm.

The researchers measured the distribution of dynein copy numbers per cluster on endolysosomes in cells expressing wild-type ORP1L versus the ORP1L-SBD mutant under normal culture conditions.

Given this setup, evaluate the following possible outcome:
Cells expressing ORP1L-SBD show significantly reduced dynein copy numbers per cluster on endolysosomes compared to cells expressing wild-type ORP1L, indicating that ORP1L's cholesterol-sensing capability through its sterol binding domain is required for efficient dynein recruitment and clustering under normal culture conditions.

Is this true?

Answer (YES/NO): NO